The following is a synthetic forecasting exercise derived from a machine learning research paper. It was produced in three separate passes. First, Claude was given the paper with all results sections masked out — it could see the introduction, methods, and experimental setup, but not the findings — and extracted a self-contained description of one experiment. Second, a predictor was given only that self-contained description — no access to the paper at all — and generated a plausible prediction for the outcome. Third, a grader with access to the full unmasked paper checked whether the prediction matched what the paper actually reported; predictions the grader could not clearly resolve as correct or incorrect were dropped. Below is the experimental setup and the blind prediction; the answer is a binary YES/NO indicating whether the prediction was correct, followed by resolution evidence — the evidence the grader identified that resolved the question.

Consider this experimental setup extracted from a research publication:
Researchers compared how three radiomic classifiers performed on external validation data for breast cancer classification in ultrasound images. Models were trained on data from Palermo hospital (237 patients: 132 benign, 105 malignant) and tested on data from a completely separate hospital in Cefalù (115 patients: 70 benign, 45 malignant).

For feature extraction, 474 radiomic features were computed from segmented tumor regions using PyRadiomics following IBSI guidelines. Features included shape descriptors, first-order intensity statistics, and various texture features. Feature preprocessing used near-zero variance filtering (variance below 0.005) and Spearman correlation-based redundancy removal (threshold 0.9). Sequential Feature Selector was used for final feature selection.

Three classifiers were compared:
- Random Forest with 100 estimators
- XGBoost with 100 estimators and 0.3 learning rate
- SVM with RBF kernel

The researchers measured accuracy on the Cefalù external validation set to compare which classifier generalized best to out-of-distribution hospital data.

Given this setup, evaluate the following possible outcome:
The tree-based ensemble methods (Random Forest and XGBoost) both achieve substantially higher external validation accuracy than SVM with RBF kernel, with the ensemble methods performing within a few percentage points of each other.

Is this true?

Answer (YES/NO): NO